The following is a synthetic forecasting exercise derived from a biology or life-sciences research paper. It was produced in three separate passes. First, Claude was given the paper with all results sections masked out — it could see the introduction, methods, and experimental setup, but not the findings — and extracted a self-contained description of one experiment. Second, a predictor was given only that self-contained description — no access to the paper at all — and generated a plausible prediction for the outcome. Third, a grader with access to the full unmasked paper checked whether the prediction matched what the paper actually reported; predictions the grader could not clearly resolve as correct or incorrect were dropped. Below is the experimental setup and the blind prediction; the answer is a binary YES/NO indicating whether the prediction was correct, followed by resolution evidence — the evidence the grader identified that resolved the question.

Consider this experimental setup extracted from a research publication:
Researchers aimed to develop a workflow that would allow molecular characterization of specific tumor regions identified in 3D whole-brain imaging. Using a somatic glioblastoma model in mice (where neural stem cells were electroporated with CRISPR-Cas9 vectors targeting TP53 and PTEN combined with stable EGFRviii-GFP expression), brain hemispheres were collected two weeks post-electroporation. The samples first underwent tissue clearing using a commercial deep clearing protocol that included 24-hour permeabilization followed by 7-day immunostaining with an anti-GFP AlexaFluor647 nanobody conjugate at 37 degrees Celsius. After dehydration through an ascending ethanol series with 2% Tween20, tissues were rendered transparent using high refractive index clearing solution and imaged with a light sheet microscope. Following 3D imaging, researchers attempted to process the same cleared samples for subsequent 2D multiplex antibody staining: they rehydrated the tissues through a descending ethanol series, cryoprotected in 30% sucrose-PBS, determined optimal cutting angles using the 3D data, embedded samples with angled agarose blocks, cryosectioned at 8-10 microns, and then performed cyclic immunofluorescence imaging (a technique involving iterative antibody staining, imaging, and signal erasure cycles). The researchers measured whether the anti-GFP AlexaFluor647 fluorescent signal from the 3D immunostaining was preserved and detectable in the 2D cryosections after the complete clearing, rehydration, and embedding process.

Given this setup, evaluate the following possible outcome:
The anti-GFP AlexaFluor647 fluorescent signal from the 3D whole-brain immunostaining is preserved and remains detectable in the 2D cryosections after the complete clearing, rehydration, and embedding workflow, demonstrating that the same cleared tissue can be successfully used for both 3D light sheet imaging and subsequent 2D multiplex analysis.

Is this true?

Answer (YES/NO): YES